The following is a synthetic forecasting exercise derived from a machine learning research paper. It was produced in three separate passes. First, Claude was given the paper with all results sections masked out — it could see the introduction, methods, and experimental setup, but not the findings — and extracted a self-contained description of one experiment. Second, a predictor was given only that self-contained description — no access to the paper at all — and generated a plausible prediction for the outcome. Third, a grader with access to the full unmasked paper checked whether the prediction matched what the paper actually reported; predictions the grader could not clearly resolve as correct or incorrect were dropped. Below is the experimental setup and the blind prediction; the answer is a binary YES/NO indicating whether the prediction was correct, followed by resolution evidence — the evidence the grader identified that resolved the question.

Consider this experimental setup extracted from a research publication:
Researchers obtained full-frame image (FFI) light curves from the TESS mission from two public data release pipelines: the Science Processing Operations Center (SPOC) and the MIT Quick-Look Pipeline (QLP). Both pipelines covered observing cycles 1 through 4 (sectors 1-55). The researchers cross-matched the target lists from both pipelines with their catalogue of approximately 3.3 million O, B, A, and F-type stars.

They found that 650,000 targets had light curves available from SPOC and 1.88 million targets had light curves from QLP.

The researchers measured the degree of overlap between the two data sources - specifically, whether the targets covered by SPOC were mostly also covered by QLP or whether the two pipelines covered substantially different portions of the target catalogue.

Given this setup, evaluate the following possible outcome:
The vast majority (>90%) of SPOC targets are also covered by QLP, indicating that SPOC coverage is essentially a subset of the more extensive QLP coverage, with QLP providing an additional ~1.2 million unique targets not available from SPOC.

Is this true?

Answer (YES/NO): YES